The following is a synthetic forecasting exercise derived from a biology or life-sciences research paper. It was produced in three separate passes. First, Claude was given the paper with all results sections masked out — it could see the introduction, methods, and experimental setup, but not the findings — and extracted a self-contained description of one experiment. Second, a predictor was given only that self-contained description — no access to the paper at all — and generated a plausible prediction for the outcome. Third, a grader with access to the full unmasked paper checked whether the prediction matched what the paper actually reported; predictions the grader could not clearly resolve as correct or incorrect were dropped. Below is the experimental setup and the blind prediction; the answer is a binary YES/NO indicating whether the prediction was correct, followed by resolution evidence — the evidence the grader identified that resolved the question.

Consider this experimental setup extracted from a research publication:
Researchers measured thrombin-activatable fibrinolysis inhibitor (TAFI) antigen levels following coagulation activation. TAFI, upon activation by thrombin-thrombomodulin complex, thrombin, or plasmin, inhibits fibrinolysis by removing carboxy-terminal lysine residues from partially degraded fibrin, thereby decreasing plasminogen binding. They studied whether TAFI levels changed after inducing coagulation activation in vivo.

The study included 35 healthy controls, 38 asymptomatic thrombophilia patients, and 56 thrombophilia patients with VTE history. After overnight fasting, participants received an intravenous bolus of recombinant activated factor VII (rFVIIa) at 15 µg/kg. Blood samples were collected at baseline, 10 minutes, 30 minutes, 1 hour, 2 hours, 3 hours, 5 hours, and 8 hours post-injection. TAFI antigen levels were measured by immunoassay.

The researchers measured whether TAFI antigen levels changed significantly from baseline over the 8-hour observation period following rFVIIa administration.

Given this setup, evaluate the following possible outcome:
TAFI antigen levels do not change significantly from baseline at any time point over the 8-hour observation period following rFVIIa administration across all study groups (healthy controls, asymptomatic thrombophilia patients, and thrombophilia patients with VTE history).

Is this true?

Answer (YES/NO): NO